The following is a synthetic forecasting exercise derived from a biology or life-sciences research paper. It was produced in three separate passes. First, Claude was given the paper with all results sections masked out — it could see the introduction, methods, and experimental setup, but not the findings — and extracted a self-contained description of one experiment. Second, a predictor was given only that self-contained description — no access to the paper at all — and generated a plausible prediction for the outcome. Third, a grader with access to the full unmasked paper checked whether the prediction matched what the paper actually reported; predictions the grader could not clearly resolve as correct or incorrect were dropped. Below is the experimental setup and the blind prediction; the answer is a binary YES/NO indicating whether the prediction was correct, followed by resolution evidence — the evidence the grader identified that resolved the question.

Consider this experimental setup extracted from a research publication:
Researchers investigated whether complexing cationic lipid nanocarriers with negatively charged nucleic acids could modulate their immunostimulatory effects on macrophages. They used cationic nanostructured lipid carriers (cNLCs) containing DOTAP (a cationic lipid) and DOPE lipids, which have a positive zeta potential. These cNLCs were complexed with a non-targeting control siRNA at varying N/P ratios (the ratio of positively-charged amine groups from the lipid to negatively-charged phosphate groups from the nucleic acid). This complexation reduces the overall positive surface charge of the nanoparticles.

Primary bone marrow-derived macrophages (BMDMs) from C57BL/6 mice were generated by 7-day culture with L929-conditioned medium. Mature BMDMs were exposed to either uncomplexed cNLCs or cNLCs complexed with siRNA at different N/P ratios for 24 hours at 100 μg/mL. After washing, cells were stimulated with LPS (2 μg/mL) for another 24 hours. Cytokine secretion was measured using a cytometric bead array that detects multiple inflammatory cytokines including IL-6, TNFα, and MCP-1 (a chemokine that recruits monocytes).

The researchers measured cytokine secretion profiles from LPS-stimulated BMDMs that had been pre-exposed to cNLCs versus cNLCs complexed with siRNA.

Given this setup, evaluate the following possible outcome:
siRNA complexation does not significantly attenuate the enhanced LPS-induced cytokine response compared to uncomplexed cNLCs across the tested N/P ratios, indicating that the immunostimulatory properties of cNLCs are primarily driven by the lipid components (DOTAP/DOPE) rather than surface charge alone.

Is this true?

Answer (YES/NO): NO